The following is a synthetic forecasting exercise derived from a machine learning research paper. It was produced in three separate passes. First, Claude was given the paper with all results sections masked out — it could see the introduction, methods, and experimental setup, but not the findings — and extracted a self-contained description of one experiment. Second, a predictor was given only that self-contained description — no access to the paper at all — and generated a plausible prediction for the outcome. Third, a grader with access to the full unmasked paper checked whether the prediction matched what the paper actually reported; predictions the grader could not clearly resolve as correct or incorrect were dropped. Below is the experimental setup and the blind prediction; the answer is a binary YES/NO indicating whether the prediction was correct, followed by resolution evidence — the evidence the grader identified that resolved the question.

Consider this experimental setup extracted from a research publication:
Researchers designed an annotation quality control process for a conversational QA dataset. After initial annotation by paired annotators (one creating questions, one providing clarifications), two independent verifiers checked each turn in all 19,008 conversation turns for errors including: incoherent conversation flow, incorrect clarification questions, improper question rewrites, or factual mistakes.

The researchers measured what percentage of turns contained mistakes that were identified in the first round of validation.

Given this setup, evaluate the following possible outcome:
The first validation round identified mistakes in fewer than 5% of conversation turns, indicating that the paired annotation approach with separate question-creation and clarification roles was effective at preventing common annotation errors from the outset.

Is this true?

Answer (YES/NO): YES